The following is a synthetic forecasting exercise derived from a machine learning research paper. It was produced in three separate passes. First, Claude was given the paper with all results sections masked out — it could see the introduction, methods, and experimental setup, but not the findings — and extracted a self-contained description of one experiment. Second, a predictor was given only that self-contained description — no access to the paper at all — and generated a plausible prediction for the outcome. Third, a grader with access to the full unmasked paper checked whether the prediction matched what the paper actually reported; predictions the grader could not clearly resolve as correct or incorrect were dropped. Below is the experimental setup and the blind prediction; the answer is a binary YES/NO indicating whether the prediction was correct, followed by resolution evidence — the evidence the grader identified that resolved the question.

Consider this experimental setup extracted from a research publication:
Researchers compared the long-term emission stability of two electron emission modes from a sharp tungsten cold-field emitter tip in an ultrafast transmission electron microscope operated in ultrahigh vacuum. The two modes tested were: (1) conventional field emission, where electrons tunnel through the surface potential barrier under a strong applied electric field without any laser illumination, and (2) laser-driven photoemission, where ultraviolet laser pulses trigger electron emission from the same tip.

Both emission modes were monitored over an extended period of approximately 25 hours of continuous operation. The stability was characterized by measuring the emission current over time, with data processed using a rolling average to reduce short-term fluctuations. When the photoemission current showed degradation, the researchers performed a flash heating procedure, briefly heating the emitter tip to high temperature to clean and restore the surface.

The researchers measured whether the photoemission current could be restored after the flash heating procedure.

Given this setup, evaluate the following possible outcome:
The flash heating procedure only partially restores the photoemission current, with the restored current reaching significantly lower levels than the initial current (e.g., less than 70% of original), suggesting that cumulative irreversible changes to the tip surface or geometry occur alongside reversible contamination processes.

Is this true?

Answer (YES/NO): NO